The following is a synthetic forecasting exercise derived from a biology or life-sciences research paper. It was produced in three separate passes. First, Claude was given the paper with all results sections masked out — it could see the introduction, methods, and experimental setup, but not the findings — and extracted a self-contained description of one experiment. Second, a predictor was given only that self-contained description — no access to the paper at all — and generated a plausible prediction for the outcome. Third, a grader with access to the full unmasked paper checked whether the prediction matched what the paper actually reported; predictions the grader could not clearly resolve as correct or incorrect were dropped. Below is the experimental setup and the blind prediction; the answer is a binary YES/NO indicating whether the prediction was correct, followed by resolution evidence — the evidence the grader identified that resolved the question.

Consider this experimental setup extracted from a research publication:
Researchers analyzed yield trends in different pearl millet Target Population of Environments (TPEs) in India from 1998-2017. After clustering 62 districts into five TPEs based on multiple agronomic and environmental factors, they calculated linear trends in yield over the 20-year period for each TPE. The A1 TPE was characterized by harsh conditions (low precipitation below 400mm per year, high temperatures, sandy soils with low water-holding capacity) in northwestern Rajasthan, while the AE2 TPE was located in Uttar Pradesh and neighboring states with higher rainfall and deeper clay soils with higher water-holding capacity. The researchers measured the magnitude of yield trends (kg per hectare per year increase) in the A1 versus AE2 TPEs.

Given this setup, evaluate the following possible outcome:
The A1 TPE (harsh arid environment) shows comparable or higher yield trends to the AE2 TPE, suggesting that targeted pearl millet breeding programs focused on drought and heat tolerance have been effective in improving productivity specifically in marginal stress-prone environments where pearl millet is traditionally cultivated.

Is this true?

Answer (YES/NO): NO